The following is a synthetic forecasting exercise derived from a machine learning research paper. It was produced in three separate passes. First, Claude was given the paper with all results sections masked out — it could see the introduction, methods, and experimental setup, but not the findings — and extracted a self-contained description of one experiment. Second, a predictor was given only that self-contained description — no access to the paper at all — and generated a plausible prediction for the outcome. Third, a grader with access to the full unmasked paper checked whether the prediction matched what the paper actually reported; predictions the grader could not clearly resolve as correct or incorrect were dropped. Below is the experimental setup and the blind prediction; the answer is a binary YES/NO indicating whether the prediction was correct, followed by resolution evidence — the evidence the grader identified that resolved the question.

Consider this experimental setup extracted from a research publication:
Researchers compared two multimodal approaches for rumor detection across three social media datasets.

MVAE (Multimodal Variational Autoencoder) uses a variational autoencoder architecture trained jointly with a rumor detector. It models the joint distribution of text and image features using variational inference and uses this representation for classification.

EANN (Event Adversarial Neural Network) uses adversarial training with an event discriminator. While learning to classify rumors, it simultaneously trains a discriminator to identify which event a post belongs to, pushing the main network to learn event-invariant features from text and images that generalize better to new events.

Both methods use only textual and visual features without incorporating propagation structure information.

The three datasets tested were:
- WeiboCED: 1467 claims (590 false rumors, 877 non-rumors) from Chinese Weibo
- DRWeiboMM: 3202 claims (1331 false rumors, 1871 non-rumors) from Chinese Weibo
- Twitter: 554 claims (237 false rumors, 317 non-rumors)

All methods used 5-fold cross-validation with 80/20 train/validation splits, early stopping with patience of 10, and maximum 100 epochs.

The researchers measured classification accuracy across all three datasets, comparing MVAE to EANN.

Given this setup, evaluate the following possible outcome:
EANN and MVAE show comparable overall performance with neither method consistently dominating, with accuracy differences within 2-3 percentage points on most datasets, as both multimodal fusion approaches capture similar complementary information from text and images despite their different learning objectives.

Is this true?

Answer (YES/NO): NO